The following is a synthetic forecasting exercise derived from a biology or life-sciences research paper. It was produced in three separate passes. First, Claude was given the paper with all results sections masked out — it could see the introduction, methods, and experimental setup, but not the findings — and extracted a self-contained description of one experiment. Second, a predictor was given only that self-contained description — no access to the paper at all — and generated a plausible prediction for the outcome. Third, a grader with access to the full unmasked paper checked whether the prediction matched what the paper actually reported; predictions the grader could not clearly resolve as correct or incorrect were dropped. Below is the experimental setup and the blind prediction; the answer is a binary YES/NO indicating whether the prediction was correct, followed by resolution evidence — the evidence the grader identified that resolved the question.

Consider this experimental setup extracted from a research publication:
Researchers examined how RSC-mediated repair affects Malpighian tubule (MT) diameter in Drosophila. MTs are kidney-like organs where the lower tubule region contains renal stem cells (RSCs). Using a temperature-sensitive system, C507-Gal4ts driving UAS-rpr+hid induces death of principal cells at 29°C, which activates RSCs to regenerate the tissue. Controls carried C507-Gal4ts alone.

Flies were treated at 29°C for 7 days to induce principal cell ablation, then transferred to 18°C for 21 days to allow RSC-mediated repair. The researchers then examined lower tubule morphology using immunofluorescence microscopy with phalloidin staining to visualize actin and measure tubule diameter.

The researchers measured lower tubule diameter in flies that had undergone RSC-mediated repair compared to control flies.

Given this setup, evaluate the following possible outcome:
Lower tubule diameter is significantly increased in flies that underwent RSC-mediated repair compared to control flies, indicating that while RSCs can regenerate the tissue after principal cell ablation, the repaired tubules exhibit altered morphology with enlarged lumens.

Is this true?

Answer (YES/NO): YES